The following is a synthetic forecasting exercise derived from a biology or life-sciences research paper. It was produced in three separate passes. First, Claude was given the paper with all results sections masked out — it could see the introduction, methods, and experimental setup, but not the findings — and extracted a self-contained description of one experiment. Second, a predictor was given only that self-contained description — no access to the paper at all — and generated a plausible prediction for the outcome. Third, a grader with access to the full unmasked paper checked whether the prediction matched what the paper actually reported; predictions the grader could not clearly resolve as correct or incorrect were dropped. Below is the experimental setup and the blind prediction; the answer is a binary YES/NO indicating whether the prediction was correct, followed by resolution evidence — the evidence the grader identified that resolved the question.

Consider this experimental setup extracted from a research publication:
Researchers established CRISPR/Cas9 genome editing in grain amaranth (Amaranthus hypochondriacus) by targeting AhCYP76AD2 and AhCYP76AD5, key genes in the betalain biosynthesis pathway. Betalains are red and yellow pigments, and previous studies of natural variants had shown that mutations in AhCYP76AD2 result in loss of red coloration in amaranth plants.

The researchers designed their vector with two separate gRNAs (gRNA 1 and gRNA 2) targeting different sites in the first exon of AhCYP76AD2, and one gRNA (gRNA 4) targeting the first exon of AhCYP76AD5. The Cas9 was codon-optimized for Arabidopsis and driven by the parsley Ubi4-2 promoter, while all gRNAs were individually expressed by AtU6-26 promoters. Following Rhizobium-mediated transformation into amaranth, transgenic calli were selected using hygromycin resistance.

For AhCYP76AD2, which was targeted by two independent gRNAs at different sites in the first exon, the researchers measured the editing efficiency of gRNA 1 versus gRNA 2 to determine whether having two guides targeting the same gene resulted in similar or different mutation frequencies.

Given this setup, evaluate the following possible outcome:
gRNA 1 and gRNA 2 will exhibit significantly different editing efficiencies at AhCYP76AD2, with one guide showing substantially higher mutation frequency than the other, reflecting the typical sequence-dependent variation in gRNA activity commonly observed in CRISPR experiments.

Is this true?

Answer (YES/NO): NO